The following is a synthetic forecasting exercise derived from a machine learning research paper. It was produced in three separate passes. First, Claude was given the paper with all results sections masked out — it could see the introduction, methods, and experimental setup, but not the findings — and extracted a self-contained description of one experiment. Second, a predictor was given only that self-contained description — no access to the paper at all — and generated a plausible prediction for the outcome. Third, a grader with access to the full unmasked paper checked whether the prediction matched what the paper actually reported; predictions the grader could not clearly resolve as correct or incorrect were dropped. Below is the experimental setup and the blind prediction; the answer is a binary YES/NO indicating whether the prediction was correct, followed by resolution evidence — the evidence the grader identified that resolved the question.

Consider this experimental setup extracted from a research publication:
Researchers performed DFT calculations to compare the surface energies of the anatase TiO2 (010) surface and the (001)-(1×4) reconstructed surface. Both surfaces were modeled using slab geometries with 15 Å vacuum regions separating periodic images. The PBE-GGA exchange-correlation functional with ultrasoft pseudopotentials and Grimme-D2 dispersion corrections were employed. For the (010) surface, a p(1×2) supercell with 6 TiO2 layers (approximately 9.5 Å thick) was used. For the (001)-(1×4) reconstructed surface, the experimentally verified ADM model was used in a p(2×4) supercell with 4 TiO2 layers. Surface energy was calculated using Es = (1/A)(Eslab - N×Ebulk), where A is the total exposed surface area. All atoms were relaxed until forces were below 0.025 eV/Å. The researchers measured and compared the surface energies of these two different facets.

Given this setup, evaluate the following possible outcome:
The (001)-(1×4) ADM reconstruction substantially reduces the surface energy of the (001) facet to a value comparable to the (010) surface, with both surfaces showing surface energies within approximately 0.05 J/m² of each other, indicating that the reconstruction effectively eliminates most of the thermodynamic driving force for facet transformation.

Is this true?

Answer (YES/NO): YES